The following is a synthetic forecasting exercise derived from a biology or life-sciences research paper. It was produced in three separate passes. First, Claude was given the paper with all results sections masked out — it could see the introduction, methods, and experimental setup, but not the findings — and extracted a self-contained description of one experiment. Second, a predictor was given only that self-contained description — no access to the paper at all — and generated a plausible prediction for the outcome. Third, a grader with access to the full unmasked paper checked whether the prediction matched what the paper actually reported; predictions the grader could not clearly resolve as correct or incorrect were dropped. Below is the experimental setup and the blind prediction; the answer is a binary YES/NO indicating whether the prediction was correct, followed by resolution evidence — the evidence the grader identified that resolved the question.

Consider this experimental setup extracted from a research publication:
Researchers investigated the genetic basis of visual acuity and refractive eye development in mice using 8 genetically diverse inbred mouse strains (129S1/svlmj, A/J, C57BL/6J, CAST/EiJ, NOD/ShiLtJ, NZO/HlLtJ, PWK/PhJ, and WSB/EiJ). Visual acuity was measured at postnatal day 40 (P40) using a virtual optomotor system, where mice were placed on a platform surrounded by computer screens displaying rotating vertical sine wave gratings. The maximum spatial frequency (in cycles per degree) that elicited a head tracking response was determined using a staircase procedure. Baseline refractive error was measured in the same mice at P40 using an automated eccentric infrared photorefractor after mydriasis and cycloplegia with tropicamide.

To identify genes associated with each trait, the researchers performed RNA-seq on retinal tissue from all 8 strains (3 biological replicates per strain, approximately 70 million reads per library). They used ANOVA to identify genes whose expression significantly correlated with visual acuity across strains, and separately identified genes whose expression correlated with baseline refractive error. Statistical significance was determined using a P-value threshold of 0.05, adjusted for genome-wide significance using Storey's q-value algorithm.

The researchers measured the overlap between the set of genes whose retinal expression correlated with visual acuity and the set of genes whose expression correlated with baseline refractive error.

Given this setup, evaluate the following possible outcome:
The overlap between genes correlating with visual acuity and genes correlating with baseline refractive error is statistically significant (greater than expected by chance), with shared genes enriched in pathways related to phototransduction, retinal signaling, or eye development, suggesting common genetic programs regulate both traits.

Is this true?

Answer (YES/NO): YES